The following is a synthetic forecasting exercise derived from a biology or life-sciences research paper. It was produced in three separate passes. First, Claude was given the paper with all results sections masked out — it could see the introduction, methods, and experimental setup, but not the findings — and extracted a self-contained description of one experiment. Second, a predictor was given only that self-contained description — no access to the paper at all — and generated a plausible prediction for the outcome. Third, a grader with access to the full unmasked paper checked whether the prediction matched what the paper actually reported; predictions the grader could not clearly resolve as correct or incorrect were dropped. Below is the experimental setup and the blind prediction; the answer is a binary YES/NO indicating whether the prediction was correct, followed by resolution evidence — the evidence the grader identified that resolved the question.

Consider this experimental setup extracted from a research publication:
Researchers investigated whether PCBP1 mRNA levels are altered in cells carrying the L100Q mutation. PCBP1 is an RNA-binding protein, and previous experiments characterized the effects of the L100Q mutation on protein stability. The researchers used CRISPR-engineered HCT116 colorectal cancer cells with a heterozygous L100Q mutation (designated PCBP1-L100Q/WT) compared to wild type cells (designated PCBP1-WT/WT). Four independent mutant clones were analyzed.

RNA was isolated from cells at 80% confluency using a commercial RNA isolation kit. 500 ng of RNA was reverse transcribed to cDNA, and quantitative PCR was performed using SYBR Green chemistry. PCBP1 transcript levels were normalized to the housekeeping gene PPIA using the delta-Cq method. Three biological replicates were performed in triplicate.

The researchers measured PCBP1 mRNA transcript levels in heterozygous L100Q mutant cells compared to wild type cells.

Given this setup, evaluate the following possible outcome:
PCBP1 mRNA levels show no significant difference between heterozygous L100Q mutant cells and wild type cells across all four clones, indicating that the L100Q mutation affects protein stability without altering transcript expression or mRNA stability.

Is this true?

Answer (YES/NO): YES